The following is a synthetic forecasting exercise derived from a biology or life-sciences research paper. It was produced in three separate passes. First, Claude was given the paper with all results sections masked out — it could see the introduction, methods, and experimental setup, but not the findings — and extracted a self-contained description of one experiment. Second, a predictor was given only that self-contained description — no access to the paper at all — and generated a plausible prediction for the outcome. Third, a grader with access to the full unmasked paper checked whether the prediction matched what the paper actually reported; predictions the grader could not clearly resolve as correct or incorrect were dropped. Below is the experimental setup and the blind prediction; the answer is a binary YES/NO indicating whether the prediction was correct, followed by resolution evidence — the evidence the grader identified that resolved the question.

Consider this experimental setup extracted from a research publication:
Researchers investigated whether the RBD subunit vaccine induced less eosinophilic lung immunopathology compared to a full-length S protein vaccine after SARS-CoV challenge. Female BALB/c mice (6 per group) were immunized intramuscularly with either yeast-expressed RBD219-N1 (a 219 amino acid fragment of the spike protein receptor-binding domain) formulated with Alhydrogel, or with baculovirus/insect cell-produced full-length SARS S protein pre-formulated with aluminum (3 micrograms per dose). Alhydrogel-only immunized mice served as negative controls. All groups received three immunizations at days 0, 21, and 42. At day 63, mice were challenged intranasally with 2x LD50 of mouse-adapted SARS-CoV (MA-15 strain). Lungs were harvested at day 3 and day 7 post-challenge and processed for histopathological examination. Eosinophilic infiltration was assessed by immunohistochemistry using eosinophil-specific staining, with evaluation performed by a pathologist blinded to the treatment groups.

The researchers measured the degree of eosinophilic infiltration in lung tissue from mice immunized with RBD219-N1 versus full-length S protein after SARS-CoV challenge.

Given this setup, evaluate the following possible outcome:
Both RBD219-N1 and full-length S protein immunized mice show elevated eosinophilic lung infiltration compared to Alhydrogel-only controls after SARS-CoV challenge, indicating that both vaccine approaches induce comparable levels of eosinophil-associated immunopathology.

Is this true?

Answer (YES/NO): NO